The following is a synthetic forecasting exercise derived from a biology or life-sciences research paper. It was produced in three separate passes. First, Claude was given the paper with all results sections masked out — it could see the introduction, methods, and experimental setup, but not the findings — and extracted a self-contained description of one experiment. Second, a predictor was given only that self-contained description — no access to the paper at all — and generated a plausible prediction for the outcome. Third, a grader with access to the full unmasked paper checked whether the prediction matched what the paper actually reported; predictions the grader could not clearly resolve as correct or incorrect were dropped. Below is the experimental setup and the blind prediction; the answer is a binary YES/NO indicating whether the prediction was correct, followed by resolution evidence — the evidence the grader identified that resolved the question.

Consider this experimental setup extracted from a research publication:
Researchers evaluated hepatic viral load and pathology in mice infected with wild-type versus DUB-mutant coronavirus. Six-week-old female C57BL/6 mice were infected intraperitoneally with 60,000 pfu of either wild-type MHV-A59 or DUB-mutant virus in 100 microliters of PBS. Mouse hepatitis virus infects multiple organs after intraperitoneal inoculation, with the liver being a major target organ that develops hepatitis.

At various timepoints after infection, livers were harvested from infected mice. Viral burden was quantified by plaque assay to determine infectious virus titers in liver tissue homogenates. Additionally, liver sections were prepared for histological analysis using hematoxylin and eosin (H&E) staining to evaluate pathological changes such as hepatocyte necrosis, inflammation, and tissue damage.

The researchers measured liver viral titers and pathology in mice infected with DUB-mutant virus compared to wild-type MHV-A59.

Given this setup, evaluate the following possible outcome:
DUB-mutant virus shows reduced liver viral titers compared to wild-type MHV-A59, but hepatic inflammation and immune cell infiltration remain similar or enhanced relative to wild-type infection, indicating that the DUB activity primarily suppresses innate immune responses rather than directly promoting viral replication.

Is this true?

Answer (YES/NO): YES